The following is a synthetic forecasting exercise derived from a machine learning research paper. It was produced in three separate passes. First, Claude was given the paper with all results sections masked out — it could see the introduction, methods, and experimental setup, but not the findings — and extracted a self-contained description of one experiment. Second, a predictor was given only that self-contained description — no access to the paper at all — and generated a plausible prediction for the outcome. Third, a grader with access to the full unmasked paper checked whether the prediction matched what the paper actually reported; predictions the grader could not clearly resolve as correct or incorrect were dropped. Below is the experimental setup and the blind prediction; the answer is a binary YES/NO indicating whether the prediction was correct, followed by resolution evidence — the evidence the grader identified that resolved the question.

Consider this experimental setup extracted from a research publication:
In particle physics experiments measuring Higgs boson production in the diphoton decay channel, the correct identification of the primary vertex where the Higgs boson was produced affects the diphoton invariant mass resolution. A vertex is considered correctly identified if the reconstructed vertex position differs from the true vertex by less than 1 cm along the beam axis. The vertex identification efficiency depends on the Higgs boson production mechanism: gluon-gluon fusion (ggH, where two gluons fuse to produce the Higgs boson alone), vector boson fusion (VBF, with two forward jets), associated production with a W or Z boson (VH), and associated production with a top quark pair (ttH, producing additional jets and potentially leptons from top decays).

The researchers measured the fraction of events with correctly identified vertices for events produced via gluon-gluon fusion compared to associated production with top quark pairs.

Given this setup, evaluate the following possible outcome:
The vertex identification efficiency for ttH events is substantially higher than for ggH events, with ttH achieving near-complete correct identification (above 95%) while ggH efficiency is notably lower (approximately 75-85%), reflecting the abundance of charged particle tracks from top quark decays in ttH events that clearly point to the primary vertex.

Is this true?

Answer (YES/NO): NO